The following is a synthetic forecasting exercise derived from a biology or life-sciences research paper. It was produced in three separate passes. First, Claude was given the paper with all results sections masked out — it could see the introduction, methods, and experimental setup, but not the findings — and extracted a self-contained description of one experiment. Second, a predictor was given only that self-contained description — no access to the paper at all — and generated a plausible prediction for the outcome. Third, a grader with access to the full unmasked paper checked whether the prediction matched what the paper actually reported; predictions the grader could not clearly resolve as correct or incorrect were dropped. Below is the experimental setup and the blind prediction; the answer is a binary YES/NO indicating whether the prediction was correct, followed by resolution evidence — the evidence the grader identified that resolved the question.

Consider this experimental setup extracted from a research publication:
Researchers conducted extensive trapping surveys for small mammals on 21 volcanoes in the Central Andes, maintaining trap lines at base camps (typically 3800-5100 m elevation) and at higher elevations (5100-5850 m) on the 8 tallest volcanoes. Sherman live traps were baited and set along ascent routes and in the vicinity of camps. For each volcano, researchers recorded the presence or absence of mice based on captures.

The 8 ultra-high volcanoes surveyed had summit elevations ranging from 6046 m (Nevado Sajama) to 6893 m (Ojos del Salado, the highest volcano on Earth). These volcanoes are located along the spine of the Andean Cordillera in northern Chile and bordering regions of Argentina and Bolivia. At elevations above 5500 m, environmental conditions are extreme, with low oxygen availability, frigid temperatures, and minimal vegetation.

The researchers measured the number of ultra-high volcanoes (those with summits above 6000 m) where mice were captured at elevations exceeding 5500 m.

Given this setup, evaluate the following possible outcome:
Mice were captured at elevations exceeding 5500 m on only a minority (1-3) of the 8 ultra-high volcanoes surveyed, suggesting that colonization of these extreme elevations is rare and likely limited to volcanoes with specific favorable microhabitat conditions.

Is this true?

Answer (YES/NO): YES